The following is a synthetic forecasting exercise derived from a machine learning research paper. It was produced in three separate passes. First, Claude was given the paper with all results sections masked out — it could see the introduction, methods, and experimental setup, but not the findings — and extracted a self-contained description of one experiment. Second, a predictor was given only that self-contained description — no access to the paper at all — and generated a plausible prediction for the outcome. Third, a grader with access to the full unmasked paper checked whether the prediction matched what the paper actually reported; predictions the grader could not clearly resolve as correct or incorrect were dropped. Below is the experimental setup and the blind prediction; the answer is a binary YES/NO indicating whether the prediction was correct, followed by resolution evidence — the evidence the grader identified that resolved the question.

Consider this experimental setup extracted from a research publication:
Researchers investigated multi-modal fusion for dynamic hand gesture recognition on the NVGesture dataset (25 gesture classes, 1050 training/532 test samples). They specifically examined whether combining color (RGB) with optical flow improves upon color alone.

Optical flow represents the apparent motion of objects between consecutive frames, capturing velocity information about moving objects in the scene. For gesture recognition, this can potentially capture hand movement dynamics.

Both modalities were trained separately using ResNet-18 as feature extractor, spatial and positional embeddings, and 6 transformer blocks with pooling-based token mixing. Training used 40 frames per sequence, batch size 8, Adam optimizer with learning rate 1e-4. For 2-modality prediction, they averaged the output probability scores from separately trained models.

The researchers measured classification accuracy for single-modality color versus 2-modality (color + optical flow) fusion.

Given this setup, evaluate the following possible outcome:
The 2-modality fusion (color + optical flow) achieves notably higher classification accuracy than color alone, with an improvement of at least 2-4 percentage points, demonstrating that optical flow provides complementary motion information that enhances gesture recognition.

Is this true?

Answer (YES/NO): NO